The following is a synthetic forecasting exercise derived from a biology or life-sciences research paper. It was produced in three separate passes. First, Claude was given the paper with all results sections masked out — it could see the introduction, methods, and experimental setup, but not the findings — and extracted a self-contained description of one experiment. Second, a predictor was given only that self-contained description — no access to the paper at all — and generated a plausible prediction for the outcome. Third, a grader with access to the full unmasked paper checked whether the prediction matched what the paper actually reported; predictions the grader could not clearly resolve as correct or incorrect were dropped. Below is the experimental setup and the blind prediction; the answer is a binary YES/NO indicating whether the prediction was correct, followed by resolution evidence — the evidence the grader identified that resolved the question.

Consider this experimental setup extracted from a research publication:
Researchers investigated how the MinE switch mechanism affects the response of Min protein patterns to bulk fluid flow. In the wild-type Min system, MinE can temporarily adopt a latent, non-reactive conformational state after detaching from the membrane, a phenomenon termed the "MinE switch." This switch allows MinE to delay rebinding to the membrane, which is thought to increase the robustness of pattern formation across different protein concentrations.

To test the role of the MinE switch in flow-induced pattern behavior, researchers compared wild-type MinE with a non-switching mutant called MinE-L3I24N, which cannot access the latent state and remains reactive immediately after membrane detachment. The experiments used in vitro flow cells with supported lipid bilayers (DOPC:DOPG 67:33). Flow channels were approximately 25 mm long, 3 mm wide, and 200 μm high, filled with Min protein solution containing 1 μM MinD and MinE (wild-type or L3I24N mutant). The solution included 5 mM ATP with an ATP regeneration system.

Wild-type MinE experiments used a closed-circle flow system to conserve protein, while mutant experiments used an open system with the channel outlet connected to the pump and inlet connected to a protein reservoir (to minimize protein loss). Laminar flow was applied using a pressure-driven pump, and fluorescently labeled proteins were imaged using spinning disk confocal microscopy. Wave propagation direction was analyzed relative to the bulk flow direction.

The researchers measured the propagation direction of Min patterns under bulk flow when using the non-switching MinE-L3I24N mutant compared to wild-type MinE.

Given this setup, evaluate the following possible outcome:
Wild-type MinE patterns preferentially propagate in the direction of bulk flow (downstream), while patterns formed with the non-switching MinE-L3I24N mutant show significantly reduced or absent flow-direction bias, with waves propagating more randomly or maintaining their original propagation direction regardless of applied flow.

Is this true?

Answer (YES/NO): NO